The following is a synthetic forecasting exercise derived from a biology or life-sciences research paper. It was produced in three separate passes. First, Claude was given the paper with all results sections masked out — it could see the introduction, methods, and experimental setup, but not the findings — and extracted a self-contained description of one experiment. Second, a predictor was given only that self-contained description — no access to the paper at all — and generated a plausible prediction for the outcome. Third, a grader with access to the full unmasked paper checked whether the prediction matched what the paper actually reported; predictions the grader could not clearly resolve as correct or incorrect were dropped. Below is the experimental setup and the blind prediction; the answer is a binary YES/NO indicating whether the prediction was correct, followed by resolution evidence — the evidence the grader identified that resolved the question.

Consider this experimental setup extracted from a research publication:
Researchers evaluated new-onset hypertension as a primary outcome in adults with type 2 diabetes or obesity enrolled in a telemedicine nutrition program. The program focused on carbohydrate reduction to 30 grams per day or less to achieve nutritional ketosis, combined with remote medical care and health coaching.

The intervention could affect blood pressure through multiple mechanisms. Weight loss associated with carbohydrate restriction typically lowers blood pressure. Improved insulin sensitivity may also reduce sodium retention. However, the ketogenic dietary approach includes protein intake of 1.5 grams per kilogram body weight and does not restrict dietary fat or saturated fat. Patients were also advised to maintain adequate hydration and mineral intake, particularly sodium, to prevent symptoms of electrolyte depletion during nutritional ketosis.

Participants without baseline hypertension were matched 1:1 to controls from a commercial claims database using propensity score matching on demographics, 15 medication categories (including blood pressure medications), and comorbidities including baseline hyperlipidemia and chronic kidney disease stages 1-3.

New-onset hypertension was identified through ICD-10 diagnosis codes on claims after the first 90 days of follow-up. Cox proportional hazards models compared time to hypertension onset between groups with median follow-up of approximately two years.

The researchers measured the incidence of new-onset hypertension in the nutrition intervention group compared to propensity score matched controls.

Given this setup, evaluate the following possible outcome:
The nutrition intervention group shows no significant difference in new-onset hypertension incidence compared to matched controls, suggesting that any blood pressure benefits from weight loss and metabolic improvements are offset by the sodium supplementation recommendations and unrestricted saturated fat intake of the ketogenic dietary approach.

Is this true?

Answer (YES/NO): NO